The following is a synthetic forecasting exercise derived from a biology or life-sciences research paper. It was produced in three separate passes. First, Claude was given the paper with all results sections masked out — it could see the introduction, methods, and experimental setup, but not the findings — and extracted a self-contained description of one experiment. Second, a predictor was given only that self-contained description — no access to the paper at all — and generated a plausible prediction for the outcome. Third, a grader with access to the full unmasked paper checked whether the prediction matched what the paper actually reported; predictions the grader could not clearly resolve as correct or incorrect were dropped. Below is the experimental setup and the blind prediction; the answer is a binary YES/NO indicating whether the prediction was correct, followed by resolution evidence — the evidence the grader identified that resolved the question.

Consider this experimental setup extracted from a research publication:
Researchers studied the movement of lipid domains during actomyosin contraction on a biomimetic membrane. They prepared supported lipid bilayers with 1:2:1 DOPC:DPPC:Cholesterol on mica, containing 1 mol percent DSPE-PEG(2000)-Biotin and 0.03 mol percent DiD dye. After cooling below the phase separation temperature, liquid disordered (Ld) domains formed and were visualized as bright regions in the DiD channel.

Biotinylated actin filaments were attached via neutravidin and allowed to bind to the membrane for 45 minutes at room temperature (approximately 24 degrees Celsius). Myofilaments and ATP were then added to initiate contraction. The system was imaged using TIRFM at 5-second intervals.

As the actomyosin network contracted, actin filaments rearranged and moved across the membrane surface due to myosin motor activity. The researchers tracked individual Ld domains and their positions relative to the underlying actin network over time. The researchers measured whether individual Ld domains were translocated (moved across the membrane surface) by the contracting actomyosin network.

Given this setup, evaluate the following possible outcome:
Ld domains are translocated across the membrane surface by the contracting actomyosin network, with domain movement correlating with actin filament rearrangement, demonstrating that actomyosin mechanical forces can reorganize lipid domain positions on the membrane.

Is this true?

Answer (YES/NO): YES